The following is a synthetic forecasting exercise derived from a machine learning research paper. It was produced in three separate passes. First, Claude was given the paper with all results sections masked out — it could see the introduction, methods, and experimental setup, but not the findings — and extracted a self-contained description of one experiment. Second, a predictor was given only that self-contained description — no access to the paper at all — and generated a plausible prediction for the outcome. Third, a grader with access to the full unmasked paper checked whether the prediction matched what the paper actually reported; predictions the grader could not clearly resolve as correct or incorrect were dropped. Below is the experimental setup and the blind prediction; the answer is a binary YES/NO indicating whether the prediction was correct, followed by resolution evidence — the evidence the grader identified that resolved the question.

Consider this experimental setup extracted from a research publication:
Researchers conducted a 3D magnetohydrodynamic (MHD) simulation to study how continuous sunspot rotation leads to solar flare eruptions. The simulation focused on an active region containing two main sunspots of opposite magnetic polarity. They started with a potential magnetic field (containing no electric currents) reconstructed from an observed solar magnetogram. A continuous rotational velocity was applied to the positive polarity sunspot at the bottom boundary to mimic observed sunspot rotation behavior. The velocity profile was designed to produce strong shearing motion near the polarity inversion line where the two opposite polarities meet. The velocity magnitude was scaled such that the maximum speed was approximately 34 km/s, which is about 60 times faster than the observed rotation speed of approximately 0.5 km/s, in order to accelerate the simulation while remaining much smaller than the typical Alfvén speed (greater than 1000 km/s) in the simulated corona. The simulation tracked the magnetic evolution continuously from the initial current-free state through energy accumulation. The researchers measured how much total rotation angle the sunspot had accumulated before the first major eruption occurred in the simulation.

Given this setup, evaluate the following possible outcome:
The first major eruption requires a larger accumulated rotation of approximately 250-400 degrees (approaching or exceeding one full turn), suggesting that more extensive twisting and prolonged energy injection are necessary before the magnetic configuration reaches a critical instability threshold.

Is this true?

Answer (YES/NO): NO